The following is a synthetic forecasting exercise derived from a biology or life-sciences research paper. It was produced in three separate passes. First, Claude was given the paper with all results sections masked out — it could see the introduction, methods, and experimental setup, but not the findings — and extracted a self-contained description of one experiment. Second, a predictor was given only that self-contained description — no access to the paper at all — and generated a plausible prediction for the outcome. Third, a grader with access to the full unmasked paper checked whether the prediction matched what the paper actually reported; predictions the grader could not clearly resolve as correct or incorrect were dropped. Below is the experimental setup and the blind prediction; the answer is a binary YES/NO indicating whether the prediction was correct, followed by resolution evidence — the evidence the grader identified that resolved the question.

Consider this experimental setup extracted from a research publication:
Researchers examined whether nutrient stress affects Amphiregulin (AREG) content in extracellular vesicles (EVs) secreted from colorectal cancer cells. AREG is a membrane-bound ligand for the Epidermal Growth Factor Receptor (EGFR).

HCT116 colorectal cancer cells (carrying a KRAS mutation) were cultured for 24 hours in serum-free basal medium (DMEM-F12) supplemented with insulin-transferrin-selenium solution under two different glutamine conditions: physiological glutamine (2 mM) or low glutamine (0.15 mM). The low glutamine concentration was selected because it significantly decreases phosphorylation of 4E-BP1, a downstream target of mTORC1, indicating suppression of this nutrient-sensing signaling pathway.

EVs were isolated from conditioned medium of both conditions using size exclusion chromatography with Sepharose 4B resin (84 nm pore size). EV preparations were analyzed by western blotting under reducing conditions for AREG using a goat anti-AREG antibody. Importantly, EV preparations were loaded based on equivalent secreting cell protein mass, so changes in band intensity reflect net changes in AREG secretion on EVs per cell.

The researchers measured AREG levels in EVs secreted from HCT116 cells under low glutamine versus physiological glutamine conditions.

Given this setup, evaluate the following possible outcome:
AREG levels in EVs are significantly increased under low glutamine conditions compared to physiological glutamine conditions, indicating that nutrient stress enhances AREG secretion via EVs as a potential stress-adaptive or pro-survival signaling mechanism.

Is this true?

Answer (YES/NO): YES